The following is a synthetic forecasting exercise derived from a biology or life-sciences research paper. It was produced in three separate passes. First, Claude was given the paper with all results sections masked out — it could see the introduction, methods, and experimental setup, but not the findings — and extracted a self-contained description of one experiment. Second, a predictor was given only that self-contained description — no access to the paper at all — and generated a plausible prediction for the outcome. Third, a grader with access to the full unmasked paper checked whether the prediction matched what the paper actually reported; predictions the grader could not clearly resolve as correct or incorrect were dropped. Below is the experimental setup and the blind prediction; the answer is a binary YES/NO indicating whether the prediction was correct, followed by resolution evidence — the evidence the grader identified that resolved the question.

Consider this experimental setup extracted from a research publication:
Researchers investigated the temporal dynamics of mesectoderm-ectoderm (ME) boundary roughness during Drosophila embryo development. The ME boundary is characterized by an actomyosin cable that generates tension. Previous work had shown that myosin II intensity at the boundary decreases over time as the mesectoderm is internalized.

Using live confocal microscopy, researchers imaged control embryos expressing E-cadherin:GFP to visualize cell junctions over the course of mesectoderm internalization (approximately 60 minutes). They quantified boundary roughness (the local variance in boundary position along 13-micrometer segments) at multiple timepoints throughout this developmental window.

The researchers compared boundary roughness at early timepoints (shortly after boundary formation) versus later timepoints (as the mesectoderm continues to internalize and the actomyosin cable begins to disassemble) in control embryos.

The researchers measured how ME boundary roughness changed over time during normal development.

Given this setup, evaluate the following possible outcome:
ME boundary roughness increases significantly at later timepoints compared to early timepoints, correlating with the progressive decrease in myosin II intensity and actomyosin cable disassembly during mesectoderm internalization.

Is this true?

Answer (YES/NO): NO